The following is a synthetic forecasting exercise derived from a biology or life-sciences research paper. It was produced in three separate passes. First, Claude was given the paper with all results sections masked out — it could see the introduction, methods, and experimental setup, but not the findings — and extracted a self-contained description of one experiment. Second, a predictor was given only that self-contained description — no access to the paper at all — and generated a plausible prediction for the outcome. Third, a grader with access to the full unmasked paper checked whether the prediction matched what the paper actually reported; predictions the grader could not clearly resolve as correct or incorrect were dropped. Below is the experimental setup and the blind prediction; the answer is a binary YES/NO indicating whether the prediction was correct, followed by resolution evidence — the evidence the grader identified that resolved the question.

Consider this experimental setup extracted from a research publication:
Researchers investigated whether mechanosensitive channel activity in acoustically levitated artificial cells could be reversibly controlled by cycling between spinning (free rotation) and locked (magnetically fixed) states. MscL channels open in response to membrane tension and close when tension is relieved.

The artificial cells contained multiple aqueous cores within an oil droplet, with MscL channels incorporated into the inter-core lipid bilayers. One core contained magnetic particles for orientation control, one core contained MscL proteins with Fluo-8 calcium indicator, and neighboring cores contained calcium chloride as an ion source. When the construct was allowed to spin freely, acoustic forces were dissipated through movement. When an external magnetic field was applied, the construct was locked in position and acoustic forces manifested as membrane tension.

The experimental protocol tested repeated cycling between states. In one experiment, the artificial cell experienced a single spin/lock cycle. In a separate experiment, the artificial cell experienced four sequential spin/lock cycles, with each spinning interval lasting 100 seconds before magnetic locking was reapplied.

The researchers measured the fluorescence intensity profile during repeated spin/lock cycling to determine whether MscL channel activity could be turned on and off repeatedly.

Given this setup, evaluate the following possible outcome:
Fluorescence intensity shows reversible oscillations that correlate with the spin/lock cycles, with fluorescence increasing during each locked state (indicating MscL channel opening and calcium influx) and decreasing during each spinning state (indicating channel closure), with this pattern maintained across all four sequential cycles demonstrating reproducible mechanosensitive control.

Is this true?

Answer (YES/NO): NO